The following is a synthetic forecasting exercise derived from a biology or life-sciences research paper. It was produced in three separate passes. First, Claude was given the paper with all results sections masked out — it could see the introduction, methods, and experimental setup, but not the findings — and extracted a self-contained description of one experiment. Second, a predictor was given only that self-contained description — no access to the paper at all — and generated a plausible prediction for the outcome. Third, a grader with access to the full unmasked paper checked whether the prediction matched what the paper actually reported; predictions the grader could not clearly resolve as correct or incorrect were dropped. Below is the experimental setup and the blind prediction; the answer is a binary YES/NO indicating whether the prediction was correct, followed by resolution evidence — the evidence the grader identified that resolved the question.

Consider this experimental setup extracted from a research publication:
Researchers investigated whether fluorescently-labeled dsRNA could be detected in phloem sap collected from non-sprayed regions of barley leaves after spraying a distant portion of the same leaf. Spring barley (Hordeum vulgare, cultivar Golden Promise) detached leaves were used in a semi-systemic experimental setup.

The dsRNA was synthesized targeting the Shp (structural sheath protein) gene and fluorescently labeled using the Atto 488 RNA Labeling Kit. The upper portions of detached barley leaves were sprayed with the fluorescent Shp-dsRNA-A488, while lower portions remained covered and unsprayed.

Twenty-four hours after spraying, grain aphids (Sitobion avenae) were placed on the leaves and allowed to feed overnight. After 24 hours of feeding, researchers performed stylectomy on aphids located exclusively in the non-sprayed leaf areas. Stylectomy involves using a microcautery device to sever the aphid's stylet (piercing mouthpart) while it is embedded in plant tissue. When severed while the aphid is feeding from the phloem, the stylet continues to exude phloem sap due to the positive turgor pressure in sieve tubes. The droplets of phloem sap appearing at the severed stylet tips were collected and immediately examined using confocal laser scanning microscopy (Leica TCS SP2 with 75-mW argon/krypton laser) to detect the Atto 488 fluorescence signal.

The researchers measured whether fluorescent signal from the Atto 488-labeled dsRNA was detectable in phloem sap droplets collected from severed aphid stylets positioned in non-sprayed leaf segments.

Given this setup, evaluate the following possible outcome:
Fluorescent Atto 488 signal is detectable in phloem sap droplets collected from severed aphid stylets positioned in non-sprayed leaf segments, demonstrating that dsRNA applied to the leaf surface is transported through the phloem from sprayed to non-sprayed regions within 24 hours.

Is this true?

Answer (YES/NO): YES